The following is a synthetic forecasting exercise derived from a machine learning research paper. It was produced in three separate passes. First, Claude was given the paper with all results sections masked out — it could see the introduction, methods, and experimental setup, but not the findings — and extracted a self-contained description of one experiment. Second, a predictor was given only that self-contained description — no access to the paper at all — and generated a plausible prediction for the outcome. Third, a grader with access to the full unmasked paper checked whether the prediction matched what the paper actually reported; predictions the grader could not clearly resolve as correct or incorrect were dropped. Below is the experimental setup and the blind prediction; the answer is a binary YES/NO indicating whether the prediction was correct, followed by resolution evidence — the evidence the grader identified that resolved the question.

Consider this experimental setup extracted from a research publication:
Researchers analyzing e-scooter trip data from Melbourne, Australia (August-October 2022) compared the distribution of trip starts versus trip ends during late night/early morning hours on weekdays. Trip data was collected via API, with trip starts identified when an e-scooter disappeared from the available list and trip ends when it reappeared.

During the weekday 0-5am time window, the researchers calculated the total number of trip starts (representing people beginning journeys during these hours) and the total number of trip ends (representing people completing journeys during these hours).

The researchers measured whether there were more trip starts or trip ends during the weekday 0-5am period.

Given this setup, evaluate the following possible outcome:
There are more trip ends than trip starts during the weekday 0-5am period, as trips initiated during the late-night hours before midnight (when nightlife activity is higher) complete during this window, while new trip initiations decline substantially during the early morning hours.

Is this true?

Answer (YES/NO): YES